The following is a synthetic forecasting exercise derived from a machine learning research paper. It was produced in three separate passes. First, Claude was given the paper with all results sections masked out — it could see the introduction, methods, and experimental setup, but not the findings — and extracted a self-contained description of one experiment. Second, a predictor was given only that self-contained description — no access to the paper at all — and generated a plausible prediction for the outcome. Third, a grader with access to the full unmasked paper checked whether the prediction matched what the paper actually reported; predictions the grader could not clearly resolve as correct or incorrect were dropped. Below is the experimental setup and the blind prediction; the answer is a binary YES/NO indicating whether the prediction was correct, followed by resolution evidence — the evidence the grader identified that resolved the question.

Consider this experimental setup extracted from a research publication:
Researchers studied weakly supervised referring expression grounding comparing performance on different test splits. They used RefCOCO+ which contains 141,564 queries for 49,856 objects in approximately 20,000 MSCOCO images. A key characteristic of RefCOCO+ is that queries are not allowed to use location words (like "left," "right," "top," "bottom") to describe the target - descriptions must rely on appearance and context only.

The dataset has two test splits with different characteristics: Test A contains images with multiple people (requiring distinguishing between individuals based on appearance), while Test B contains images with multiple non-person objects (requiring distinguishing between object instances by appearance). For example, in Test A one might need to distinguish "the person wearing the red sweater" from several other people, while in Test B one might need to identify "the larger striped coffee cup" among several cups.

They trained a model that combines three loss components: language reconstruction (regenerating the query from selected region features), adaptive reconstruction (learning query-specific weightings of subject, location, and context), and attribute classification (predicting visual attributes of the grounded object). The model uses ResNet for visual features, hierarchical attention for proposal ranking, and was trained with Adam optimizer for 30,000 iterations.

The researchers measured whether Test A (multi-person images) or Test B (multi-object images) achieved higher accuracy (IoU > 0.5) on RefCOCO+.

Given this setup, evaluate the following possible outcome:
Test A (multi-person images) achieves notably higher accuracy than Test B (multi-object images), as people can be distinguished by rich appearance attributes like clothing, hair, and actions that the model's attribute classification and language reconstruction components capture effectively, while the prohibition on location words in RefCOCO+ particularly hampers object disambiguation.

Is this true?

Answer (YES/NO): NO